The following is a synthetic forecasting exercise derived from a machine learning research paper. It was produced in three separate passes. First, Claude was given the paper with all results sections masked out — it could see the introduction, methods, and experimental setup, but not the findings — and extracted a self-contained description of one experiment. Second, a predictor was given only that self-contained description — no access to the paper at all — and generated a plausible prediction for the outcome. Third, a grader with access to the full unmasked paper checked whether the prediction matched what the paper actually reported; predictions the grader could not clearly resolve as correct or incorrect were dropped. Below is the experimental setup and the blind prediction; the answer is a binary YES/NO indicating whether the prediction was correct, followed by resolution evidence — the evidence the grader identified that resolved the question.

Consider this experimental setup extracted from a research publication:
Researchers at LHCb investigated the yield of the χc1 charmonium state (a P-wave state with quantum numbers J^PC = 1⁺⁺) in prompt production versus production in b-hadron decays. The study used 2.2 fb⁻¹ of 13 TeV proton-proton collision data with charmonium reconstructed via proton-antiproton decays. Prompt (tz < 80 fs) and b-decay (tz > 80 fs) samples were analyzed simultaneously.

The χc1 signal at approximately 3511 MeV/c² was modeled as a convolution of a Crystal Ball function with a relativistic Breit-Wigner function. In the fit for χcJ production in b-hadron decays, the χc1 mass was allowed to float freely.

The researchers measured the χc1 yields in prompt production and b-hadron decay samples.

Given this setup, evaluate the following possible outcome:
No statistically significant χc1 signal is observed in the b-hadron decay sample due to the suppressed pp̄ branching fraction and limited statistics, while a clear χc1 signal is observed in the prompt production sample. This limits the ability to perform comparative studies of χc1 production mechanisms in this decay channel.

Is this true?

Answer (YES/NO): NO